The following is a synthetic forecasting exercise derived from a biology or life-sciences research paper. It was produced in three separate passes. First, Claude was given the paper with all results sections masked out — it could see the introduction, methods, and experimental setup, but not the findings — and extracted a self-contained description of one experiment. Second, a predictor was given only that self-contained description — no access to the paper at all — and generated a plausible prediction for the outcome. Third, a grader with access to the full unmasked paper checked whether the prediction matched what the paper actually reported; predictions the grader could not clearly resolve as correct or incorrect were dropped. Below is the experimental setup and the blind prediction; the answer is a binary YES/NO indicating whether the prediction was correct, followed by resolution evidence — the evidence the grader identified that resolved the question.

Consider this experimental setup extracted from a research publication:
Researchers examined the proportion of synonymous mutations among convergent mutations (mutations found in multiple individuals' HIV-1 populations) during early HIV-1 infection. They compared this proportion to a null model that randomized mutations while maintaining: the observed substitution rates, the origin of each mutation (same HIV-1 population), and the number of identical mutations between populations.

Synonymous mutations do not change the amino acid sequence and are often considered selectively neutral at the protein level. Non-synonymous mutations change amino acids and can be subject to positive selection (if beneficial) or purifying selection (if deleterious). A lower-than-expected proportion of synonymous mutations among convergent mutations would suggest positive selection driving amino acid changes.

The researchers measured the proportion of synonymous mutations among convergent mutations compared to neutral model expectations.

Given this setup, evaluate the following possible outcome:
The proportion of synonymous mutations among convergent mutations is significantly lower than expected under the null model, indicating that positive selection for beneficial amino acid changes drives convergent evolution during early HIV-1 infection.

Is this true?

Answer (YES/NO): NO